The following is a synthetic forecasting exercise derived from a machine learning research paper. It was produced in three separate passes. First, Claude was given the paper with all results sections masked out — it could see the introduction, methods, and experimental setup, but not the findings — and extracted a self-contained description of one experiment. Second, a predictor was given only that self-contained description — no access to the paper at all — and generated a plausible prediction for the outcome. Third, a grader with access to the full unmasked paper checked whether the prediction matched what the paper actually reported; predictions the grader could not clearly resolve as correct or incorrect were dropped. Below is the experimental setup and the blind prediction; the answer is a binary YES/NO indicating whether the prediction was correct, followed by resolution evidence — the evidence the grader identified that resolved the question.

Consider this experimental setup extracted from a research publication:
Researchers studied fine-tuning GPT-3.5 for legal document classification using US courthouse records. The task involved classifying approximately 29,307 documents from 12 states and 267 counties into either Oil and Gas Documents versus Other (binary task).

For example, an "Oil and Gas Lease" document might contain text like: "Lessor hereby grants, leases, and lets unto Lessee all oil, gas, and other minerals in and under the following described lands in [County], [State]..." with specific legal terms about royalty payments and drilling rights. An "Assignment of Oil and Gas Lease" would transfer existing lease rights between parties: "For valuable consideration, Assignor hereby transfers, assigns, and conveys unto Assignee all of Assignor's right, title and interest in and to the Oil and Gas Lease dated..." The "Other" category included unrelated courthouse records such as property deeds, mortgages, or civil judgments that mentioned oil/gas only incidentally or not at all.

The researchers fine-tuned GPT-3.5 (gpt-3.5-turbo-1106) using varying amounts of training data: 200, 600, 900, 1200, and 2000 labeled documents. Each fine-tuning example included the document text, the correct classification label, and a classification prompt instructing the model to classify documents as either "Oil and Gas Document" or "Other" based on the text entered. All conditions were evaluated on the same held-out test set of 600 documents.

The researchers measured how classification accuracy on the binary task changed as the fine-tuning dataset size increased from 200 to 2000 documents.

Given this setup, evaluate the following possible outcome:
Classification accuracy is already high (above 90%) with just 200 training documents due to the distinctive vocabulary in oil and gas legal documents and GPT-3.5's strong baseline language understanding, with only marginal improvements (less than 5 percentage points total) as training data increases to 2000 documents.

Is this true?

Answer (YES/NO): NO